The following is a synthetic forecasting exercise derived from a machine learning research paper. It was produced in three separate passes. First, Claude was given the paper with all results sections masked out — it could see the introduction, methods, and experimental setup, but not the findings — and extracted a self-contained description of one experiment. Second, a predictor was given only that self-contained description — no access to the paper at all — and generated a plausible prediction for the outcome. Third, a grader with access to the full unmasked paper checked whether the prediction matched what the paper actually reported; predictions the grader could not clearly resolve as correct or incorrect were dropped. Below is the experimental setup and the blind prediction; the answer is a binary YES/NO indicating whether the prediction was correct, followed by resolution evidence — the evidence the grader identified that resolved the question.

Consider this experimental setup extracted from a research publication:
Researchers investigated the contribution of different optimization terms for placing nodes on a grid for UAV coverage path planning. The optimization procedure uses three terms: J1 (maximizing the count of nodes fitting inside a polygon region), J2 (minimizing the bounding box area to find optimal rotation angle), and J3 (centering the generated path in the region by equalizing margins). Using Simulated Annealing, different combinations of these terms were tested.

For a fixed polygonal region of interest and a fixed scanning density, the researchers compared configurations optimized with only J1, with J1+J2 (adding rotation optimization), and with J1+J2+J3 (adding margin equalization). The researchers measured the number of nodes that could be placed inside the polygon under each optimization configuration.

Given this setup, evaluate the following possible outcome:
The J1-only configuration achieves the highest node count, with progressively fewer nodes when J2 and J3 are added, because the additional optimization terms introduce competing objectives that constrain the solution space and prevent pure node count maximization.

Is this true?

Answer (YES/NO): NO